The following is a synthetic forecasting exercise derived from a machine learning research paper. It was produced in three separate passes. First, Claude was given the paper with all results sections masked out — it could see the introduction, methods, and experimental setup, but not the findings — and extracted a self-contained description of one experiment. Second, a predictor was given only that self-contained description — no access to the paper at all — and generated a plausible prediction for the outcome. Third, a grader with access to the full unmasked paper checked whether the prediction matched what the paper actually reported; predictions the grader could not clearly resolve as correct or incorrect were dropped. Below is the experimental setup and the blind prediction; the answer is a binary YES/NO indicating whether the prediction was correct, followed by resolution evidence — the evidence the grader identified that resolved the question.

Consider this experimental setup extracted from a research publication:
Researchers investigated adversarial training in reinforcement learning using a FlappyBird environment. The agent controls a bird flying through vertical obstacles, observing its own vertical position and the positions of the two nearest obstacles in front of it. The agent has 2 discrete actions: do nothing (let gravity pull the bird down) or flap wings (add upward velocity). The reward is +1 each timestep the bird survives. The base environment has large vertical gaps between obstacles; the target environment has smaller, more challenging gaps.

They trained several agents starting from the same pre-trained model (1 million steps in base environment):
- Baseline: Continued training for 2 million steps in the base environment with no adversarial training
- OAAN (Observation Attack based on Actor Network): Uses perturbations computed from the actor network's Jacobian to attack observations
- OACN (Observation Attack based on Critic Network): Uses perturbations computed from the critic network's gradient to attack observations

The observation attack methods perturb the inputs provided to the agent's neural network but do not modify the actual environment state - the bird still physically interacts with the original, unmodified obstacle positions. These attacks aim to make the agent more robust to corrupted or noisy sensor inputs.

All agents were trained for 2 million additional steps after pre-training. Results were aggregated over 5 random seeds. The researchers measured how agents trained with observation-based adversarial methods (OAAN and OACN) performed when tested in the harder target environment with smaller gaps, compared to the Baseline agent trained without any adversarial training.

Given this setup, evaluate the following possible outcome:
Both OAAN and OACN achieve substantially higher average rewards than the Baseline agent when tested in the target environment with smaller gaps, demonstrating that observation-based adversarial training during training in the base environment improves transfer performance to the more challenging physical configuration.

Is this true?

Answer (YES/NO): NO